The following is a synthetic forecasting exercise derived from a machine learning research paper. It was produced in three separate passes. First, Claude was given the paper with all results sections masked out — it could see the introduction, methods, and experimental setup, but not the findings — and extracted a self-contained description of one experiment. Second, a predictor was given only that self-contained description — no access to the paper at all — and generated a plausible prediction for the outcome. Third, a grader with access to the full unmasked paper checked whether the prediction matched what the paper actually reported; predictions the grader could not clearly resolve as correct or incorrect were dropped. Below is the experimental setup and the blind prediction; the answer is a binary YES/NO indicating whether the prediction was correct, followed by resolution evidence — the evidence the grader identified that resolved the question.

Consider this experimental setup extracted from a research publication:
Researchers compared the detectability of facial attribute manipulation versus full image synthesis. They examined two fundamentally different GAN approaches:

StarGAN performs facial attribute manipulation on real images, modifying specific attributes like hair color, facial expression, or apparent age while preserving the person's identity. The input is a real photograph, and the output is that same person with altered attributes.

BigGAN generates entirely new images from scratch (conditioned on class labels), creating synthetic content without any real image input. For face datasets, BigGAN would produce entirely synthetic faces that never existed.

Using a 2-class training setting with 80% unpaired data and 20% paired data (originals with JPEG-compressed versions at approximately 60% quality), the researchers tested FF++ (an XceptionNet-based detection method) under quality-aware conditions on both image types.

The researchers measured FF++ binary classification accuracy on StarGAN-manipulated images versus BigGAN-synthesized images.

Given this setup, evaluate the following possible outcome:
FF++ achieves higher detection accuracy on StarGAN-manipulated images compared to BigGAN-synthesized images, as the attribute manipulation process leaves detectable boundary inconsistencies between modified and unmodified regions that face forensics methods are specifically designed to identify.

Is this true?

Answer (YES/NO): YES